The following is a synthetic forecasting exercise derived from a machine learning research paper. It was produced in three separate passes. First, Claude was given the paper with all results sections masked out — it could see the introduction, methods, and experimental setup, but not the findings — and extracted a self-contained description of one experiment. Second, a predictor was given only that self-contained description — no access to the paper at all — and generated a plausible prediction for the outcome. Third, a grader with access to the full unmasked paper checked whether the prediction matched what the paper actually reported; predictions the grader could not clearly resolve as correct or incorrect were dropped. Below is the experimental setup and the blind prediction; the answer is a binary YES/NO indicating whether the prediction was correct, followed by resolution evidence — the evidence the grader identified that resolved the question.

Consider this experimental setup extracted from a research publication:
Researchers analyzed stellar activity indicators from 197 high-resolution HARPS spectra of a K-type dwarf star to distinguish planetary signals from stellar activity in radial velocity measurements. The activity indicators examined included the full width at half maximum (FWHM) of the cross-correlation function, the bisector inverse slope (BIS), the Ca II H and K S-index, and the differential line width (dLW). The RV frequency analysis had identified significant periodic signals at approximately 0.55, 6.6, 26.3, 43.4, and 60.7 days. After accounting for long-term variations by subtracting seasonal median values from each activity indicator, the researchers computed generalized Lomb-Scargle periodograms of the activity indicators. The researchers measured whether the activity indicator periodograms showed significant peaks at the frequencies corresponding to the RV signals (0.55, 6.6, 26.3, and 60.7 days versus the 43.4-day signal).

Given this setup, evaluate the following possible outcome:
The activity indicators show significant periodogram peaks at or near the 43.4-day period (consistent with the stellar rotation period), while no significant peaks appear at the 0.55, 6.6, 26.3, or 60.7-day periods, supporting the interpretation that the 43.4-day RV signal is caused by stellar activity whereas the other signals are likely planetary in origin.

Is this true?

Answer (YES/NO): YES